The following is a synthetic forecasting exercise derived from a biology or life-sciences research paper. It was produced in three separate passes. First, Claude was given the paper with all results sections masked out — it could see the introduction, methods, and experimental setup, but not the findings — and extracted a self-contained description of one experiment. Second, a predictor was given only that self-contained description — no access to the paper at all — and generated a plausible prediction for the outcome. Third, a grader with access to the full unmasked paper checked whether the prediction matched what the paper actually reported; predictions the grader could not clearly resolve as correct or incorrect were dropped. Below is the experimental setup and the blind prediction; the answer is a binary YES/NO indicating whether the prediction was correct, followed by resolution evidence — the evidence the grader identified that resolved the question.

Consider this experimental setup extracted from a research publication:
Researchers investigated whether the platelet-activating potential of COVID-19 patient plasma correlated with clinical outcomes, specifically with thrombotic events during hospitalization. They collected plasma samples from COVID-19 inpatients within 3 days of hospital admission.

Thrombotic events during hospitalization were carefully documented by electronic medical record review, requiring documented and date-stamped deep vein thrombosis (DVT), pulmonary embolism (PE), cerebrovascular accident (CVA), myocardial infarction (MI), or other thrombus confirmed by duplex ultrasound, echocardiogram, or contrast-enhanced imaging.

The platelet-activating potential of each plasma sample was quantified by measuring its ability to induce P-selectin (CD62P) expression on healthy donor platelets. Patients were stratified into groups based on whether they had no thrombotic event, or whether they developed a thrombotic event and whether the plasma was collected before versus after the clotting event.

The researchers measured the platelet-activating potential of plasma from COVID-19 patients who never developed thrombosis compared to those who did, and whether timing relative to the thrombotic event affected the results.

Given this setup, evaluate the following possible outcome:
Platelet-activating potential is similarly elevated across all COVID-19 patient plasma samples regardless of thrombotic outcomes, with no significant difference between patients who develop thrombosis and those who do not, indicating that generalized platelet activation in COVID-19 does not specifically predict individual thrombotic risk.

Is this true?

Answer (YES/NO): NO